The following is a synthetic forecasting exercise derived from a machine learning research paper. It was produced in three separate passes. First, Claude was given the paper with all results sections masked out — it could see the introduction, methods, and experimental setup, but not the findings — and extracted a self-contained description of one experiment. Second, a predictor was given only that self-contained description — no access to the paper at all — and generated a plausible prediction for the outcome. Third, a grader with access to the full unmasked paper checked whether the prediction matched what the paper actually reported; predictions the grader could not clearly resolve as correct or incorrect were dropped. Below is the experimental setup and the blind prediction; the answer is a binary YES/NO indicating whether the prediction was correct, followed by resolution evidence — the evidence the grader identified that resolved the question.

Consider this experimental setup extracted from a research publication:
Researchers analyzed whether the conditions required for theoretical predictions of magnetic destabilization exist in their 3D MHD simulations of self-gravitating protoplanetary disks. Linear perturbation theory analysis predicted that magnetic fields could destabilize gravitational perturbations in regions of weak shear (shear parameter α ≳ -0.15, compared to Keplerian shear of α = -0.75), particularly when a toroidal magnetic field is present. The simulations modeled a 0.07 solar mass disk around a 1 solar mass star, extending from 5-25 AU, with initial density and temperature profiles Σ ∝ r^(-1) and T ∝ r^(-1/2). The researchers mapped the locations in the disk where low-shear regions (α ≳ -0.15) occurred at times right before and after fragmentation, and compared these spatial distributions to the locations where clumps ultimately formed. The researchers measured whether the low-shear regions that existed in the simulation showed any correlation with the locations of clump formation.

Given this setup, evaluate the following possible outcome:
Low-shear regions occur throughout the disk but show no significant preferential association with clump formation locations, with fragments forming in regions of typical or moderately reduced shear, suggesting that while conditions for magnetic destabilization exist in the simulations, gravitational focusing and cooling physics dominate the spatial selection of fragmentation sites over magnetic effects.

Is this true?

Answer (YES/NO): NO